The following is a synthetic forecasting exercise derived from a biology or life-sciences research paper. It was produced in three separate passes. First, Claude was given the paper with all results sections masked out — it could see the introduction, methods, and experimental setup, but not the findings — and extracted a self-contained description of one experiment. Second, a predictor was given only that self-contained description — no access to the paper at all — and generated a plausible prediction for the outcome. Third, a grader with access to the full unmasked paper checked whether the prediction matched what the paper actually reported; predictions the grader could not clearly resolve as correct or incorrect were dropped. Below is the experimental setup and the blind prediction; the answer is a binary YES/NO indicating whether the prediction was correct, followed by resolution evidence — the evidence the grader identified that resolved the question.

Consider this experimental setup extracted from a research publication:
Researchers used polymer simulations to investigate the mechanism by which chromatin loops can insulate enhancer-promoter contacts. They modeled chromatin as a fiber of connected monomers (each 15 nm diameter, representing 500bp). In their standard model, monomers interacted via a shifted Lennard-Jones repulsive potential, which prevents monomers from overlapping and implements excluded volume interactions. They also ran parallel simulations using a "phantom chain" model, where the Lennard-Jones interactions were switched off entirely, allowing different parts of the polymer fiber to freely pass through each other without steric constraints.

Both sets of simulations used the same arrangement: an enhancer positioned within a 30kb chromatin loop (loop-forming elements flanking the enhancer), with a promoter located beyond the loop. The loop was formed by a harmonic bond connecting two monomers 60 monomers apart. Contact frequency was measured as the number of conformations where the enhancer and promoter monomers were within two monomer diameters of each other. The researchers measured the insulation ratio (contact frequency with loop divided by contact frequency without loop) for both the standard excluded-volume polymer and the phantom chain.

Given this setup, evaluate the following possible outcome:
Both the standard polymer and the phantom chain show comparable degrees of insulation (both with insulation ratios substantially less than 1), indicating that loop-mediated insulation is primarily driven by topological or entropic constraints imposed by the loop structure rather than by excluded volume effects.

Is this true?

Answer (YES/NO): NO